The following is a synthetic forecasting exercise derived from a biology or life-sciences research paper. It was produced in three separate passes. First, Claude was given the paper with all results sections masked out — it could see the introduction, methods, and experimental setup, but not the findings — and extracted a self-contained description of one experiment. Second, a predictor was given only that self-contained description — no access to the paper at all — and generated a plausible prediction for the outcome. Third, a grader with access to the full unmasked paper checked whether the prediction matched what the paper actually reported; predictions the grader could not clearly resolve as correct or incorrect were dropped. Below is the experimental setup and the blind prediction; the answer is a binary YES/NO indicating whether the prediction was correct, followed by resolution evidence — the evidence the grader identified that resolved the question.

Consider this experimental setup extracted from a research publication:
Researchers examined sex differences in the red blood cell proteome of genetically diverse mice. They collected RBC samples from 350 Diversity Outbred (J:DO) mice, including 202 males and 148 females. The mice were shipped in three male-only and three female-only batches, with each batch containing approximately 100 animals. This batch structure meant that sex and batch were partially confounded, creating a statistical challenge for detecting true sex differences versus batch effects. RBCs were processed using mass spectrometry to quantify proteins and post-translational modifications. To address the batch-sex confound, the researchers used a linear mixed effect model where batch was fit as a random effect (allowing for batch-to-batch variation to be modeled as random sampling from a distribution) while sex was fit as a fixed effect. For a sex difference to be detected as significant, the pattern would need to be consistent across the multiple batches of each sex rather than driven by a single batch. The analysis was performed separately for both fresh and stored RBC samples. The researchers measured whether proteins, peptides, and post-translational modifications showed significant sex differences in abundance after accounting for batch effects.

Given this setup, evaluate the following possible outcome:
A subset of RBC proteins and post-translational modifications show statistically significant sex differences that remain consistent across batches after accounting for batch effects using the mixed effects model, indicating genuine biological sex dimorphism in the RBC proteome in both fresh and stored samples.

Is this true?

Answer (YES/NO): NO